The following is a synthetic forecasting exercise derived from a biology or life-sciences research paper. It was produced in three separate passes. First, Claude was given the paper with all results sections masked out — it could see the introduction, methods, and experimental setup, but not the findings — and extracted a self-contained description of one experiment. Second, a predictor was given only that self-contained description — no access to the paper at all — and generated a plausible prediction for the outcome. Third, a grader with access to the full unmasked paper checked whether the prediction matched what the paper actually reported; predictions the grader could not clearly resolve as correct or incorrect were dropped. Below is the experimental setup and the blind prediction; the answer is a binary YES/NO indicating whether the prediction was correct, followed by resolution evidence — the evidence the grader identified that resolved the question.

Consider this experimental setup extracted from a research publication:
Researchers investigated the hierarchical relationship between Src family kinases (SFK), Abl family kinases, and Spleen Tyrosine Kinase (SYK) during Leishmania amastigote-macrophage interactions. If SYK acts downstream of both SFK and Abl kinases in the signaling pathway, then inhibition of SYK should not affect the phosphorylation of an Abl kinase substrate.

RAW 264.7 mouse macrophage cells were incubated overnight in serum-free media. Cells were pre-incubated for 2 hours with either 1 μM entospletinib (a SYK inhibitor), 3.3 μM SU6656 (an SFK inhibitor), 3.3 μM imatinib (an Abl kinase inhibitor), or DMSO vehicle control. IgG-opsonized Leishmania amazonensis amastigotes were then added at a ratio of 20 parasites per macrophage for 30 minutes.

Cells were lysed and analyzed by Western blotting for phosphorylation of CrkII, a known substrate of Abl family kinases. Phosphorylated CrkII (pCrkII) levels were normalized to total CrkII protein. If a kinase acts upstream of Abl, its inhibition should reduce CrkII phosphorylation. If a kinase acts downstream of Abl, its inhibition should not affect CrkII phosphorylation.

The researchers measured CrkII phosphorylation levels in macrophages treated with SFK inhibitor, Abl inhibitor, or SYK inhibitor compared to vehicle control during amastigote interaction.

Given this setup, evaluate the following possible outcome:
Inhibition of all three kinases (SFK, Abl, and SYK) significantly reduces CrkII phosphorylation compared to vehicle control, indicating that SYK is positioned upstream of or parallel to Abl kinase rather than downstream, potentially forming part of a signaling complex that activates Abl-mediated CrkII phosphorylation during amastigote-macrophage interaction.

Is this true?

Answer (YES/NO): NO